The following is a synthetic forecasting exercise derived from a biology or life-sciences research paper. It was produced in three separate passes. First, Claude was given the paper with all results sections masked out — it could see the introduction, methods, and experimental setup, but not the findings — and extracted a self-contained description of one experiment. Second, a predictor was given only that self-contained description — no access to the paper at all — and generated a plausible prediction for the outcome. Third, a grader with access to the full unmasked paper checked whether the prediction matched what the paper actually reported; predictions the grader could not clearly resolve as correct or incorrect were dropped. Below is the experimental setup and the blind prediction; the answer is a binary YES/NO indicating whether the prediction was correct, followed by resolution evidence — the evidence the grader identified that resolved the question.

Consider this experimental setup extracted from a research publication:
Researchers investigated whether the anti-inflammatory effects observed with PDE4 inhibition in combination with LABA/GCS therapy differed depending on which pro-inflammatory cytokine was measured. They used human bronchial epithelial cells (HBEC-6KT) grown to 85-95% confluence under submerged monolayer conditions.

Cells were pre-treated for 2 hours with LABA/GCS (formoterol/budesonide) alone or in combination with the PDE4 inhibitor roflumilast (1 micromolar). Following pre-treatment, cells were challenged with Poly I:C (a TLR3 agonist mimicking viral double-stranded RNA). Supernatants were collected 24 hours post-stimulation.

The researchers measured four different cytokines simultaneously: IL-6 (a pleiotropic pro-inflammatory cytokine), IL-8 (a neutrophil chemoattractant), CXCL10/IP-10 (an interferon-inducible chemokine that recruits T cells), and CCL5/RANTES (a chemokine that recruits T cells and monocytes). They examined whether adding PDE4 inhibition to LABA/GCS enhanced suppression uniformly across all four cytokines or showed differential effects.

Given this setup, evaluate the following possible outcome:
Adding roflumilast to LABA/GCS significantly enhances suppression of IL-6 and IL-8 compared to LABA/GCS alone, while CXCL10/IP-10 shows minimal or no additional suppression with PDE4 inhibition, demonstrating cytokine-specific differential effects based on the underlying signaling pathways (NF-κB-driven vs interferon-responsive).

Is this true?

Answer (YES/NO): NO